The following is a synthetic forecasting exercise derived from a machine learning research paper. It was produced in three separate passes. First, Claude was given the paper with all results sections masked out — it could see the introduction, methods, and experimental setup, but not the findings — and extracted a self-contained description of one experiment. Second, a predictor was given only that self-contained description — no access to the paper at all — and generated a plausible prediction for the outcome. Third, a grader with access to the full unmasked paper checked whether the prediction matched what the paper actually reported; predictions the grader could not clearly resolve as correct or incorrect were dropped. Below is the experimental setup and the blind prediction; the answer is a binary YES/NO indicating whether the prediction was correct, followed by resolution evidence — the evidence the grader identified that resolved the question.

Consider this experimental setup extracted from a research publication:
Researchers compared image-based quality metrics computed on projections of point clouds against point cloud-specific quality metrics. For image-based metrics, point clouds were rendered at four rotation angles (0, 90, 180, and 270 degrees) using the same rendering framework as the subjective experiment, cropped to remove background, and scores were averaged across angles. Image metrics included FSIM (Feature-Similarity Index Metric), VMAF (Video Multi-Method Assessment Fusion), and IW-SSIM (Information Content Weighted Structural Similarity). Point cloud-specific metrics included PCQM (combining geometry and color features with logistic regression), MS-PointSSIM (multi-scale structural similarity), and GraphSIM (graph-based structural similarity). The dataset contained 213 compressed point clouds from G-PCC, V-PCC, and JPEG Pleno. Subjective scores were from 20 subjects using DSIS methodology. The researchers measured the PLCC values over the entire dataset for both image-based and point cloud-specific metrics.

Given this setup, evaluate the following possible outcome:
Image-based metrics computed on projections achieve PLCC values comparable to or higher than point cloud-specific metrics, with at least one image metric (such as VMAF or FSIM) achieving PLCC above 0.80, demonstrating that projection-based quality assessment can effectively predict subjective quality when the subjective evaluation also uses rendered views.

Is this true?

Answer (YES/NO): YES